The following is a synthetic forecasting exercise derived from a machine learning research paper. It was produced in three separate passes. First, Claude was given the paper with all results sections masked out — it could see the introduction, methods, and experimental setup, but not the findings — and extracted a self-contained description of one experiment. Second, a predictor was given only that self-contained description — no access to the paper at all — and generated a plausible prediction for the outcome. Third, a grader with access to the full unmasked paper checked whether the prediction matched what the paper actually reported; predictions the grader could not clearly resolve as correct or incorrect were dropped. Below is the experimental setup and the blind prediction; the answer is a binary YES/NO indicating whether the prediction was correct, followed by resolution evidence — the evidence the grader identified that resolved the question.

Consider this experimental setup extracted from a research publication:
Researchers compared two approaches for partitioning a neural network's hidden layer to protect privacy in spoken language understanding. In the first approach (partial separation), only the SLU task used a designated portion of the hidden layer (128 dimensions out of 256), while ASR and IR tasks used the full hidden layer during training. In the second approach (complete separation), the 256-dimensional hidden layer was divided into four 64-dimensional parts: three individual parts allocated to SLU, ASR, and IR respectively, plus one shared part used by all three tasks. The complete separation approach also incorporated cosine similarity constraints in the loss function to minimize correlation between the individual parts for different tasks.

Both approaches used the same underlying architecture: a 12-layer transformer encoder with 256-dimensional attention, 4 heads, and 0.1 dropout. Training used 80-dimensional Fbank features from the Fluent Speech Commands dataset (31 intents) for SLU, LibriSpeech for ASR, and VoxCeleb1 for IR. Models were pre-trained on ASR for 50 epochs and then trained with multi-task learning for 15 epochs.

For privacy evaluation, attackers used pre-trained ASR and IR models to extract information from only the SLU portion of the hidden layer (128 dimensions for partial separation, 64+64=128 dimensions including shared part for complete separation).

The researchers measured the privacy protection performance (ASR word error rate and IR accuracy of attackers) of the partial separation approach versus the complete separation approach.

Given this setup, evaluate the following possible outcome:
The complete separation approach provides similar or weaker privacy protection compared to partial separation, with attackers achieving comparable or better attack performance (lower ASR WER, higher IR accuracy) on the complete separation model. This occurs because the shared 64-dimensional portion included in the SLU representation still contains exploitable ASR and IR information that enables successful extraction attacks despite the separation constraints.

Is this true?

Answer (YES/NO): NO